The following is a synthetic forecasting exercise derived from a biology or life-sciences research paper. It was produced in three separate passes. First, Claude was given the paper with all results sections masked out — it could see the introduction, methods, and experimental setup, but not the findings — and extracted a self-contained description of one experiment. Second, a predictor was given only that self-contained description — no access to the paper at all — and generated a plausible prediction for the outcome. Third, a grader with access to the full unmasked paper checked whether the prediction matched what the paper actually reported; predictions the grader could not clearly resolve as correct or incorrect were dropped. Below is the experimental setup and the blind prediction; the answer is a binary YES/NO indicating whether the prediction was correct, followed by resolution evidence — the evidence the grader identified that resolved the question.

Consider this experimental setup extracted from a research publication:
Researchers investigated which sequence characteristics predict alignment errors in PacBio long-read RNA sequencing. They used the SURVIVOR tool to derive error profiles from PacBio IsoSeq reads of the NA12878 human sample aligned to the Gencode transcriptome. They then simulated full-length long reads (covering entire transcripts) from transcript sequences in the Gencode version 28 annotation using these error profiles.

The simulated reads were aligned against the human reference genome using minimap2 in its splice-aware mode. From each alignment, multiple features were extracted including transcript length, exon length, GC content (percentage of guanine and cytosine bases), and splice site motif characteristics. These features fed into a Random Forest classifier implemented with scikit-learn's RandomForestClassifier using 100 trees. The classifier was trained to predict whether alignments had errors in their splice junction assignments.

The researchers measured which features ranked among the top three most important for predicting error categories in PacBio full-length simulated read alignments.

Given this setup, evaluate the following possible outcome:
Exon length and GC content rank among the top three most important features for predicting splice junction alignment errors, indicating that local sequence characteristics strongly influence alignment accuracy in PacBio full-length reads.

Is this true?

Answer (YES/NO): YES